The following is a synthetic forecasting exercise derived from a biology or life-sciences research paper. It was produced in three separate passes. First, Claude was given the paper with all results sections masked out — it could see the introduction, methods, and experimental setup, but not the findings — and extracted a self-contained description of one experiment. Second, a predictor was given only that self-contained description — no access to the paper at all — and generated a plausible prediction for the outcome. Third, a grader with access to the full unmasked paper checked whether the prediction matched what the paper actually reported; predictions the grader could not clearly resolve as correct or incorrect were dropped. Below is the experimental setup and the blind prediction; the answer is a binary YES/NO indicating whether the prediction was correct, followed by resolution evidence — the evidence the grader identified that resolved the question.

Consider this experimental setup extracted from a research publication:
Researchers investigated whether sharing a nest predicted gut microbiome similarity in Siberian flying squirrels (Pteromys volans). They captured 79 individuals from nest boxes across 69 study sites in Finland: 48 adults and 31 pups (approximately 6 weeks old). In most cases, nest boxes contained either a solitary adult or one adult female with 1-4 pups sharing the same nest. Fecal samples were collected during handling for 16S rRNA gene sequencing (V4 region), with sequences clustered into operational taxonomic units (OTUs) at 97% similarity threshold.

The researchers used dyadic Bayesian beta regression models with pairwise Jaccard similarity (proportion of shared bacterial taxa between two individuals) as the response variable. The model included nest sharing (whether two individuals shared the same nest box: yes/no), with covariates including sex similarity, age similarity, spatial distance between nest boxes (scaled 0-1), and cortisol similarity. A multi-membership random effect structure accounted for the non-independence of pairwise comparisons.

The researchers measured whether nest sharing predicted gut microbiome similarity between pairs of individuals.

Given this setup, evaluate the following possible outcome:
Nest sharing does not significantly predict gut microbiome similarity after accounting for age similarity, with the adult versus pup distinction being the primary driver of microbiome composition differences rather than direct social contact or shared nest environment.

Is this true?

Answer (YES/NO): NO